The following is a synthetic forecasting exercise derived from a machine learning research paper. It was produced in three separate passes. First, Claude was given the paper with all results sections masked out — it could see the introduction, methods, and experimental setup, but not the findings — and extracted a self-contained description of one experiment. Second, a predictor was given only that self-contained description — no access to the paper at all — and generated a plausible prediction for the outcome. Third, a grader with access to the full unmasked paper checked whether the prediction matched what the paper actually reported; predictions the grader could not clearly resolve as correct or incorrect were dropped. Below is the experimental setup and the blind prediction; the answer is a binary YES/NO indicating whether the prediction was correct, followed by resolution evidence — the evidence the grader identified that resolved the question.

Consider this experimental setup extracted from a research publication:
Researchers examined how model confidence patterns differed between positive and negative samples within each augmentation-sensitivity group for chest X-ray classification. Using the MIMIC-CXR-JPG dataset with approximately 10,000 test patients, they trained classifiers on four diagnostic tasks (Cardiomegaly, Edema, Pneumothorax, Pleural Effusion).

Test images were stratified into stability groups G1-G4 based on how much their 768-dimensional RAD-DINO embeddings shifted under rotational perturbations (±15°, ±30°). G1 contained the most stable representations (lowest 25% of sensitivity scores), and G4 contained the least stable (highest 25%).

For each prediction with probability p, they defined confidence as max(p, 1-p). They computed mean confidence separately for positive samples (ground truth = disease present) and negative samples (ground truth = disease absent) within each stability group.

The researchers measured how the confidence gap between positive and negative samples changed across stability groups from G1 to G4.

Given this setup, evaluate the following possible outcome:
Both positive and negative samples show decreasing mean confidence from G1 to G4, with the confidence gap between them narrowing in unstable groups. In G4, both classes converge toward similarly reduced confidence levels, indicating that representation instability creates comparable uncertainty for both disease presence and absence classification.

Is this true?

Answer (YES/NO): NO